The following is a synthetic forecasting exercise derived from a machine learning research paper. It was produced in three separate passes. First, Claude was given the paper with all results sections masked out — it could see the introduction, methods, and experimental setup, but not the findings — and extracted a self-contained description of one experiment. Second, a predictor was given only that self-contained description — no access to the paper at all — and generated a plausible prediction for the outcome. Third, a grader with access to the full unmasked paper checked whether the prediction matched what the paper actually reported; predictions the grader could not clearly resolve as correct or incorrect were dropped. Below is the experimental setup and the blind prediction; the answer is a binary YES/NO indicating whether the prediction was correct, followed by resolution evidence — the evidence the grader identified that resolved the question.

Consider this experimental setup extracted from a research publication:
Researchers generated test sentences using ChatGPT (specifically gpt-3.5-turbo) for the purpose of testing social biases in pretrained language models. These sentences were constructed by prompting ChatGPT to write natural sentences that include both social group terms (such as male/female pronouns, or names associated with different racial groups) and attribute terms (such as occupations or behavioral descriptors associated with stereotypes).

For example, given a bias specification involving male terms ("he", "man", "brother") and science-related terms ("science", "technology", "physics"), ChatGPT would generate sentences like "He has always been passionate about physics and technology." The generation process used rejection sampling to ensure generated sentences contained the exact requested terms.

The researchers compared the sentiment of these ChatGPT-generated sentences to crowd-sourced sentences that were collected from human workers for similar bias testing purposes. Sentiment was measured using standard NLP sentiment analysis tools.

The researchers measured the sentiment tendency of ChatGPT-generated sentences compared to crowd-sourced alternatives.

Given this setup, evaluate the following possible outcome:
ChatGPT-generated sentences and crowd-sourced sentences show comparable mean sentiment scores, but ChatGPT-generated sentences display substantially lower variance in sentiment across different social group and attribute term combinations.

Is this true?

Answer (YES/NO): NO